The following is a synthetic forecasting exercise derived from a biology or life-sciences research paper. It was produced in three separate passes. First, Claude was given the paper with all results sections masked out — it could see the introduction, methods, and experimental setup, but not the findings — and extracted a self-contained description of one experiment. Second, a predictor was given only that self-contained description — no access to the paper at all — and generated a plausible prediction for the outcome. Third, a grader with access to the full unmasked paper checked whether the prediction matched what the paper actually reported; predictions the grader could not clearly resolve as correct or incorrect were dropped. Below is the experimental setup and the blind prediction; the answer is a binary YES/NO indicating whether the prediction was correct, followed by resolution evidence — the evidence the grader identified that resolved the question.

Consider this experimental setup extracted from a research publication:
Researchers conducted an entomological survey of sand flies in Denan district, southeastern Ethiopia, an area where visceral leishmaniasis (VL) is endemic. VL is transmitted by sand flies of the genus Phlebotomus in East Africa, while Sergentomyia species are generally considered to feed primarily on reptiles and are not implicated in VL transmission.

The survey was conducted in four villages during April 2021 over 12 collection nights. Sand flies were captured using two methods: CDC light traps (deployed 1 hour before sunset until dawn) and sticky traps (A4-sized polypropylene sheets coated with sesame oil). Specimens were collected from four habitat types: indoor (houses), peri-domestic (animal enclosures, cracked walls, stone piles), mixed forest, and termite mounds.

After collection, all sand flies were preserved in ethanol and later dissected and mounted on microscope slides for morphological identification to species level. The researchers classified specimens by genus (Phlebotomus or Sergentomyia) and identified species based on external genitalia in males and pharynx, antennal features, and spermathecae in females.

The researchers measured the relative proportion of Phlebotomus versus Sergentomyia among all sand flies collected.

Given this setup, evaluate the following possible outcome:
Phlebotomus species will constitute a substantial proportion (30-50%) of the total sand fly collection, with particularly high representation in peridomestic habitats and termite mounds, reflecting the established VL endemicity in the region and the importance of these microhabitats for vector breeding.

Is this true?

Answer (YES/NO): NO